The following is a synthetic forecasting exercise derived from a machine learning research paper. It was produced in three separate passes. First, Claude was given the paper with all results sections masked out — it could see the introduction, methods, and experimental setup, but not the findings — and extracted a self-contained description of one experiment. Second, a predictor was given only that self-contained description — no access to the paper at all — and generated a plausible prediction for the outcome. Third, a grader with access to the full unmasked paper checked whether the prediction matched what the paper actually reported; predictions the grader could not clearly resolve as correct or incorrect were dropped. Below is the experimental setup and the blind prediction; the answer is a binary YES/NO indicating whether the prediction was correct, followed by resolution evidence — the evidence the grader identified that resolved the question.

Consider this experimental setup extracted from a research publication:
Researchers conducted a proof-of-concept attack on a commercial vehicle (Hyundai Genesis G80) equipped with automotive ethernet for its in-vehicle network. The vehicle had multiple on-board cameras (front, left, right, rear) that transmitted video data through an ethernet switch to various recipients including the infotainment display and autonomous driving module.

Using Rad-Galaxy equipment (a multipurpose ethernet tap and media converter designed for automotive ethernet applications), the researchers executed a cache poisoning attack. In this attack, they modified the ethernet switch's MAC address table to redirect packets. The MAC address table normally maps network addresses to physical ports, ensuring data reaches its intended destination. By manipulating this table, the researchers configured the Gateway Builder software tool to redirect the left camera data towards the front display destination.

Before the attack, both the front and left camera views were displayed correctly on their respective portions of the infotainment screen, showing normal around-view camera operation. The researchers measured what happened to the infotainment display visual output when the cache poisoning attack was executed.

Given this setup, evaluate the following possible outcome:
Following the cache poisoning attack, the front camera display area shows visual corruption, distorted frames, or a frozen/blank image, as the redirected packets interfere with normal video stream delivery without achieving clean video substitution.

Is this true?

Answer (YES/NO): YES